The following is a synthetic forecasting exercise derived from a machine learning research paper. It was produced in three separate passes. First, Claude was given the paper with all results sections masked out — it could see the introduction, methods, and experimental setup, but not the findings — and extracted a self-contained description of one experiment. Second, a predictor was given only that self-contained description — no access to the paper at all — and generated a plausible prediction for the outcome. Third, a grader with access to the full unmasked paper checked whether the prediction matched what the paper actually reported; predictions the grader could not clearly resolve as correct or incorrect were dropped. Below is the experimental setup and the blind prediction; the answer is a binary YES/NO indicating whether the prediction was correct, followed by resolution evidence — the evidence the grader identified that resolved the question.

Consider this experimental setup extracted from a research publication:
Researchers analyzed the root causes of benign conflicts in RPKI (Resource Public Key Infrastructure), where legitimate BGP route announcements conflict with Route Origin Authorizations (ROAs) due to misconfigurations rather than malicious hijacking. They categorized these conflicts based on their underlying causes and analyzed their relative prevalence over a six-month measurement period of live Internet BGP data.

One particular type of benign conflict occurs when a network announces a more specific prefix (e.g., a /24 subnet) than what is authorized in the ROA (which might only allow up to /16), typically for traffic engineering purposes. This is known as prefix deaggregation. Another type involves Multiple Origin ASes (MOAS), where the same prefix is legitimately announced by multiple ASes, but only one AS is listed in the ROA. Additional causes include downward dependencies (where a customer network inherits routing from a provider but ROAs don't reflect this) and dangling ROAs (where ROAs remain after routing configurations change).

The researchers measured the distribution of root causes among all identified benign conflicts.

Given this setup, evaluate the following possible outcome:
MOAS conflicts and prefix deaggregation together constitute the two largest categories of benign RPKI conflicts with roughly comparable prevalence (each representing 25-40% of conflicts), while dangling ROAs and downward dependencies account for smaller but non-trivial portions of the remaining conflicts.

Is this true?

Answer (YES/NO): NO